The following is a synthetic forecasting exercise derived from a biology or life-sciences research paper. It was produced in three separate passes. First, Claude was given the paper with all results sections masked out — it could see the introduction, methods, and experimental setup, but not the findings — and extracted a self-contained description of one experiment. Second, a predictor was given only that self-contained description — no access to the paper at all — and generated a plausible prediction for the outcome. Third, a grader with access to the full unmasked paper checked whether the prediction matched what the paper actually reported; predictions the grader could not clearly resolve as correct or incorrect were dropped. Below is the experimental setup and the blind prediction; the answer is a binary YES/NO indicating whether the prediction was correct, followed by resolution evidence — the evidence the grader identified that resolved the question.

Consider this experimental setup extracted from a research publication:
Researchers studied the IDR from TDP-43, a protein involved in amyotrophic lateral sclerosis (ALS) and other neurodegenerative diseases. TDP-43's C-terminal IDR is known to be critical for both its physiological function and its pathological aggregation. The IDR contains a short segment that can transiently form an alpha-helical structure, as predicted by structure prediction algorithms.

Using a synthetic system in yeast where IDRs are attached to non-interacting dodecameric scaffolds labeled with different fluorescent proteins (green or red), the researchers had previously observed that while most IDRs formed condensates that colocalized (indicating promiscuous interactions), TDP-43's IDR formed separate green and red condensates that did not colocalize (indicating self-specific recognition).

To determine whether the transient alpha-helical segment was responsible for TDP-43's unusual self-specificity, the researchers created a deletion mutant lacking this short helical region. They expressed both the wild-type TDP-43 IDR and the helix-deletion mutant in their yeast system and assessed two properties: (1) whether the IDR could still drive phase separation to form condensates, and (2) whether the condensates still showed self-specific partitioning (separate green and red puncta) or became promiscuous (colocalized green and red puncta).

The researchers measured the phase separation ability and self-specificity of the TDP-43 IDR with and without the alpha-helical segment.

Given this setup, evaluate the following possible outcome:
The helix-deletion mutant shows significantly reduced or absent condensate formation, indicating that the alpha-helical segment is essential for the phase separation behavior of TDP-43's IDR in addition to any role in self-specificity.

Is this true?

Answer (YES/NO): NO